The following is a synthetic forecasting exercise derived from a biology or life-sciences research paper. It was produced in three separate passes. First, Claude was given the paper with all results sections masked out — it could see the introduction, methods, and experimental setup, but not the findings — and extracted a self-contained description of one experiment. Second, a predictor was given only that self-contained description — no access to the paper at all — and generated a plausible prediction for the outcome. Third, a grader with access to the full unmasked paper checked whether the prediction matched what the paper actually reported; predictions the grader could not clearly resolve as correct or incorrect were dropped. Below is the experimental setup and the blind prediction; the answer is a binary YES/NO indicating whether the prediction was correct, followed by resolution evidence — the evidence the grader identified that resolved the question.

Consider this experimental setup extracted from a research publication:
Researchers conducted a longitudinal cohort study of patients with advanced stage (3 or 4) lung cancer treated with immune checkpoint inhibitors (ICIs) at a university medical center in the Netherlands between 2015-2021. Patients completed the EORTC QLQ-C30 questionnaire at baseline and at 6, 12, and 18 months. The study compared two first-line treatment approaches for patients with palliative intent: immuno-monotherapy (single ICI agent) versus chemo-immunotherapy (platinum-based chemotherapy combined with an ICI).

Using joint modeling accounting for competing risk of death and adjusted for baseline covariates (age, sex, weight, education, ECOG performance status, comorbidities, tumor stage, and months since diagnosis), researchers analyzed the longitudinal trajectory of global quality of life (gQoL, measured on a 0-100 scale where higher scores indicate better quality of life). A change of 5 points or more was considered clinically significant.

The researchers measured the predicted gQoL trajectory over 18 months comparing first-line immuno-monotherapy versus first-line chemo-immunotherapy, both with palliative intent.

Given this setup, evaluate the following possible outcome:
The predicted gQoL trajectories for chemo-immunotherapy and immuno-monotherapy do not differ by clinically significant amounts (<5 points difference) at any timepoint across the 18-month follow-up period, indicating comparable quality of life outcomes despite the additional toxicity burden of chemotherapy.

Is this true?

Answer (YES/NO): NO